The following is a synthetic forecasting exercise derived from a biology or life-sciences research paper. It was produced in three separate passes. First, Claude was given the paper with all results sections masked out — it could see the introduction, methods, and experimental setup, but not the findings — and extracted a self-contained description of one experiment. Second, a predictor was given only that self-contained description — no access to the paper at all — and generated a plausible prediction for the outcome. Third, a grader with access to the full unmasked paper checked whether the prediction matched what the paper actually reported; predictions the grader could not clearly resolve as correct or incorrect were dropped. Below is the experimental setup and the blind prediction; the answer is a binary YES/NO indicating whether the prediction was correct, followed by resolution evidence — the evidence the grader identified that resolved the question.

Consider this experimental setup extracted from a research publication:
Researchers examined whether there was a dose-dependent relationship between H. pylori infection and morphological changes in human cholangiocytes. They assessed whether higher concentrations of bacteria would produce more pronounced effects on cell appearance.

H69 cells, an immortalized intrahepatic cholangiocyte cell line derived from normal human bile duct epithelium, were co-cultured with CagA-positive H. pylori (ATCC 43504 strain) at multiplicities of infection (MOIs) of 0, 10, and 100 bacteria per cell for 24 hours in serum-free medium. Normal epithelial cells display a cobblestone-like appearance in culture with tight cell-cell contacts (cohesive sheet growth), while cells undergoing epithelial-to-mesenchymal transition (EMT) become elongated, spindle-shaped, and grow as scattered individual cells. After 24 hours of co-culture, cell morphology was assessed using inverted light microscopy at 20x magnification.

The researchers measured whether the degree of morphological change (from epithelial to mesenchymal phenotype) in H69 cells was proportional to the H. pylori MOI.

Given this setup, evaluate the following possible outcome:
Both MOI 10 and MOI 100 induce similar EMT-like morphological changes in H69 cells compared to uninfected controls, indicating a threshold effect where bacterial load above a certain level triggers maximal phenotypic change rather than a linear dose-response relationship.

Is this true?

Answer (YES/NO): NO